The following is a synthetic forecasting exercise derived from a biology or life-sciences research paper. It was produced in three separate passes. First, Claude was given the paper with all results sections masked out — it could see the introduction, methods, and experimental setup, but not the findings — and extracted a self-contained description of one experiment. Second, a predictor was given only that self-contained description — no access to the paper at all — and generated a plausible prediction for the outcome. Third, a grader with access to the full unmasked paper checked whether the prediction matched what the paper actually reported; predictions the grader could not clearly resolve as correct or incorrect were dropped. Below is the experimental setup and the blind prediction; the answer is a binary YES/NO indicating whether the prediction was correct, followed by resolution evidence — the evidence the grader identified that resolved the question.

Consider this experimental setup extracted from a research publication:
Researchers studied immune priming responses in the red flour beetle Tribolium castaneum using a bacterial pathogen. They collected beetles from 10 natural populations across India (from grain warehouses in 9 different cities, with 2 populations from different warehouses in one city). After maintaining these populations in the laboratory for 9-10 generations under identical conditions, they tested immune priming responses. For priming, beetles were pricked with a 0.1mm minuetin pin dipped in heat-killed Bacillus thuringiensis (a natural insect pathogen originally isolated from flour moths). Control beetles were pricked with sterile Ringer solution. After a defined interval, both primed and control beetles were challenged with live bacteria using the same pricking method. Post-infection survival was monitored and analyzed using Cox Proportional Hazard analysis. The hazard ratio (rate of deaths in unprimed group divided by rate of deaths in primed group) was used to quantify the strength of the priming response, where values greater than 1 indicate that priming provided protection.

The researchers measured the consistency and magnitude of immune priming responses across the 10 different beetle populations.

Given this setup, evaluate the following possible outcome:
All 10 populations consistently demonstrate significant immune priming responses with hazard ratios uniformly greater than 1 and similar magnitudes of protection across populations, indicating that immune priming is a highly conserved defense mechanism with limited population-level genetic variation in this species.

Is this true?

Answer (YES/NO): NO